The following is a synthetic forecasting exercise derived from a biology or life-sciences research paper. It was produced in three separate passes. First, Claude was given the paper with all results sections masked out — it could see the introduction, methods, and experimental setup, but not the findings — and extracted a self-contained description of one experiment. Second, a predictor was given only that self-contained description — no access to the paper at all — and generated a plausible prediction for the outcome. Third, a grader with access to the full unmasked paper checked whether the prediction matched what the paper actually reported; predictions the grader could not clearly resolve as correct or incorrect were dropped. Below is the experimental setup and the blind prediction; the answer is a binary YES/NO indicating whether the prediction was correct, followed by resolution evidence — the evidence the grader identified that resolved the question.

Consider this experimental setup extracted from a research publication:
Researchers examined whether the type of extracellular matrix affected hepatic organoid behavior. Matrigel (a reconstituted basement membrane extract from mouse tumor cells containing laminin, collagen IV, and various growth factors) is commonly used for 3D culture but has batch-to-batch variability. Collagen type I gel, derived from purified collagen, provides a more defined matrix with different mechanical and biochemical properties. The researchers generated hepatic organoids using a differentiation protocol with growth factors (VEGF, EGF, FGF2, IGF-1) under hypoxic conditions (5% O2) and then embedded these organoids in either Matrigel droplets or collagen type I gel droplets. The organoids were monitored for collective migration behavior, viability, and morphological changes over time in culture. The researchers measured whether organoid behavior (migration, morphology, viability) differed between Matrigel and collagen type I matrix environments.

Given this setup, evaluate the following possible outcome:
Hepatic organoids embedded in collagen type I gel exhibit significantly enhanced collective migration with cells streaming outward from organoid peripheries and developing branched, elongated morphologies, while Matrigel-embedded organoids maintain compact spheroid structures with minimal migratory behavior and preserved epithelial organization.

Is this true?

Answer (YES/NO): NO